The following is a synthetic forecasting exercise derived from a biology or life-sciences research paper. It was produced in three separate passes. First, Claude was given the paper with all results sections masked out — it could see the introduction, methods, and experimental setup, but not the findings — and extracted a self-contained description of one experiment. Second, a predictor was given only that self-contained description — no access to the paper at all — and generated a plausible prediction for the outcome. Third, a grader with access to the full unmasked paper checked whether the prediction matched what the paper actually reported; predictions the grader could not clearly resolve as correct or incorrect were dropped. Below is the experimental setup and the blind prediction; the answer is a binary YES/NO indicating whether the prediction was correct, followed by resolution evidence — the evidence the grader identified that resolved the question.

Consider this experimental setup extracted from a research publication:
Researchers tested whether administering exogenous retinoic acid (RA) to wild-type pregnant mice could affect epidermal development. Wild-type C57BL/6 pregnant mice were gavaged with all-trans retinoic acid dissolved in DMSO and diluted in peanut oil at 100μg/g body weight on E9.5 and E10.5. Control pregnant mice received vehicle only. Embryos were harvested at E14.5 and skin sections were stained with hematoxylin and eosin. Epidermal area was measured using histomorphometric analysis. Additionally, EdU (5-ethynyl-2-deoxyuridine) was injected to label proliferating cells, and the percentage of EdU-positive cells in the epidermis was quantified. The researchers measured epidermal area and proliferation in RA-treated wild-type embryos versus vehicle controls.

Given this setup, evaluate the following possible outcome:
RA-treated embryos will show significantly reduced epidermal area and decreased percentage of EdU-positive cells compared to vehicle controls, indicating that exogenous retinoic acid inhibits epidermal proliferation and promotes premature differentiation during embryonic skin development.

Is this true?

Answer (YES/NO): NO